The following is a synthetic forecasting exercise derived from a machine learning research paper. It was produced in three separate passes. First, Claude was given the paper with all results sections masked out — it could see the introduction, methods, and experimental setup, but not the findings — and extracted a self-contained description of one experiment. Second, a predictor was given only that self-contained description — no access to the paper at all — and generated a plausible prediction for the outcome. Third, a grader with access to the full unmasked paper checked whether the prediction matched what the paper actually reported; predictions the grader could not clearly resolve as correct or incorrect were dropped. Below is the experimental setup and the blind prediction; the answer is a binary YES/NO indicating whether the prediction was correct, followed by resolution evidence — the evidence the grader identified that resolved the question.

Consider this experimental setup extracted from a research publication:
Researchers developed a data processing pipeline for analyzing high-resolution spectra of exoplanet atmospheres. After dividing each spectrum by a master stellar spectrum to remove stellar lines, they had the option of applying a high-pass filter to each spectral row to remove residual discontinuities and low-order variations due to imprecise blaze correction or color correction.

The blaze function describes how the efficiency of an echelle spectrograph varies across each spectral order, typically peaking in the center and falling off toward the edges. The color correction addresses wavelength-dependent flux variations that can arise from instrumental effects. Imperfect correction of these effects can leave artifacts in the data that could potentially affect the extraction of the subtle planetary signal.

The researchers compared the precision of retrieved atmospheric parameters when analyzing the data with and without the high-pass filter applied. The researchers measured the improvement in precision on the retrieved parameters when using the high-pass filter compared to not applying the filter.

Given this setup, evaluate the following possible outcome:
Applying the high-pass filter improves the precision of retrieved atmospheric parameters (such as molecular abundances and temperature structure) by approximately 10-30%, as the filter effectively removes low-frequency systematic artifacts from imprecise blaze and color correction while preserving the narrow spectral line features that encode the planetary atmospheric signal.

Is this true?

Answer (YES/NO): NO